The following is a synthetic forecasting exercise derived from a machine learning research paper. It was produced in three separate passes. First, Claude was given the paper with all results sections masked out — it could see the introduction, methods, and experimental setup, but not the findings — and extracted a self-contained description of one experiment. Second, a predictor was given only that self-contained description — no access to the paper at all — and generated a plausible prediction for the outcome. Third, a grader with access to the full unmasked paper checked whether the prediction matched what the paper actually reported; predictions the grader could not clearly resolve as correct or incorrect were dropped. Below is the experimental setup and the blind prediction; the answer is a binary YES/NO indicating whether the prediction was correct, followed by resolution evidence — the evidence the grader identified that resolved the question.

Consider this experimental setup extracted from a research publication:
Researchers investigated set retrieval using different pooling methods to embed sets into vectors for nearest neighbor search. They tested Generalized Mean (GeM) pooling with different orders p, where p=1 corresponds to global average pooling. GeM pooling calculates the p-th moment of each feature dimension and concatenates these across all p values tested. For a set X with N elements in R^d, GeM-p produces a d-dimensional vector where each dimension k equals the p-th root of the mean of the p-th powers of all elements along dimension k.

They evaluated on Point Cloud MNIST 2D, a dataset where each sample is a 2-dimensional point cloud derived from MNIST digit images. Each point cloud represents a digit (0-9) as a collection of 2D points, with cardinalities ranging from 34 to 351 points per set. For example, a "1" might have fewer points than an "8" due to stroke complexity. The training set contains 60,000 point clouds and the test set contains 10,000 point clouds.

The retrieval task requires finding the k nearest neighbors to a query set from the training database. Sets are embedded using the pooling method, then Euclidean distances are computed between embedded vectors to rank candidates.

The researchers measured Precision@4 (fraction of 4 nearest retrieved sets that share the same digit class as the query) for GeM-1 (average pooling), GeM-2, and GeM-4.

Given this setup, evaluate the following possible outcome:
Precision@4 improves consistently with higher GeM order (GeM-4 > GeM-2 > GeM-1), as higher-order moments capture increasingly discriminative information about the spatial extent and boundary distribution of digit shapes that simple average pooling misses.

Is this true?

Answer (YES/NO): YES